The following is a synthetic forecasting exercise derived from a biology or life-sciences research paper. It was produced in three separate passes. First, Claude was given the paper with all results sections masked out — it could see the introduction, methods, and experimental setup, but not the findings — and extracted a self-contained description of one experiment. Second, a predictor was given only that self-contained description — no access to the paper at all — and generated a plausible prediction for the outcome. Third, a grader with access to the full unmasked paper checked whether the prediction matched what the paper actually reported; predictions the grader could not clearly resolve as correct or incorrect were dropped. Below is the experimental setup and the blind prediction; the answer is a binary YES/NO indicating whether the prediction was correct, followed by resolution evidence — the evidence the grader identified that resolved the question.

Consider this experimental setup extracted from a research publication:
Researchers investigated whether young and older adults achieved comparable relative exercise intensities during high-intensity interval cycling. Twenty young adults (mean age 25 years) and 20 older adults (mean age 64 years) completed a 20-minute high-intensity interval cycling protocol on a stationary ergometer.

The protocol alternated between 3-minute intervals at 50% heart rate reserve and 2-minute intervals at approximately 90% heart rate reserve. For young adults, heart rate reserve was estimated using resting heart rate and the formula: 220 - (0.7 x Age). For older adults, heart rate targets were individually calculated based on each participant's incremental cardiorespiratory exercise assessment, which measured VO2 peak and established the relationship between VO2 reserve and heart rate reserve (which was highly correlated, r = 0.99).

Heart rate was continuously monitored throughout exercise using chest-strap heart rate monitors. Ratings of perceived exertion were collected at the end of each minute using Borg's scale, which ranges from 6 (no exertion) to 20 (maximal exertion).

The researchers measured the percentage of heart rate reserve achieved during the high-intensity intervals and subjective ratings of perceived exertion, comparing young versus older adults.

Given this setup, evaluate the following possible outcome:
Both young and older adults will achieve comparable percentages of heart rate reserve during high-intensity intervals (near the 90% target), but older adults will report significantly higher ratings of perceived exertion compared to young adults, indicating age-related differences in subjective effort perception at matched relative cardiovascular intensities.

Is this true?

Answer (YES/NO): NO